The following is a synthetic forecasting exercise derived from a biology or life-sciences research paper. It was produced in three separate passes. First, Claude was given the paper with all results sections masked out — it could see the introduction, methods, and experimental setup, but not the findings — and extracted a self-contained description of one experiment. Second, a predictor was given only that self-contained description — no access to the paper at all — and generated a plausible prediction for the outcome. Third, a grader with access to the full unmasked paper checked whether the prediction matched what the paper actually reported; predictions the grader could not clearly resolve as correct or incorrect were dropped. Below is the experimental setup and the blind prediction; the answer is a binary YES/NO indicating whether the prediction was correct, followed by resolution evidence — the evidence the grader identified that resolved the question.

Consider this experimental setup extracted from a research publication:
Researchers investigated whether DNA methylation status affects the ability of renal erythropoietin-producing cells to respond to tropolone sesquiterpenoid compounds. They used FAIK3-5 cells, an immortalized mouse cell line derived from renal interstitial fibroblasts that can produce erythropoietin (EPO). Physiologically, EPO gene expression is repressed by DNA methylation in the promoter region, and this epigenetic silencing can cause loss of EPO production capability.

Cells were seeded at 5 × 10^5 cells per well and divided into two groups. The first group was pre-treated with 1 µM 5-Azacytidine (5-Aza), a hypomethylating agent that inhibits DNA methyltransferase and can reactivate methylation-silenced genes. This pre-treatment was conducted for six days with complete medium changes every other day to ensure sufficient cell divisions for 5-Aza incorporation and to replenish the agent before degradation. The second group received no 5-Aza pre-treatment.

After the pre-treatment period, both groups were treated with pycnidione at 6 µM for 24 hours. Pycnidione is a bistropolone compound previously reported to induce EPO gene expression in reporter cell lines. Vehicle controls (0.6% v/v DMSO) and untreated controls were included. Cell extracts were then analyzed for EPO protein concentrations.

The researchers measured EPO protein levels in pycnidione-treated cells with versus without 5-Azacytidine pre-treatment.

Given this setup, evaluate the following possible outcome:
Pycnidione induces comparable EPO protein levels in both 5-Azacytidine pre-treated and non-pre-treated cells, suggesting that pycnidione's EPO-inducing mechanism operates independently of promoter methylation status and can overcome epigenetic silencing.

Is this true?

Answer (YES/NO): NO